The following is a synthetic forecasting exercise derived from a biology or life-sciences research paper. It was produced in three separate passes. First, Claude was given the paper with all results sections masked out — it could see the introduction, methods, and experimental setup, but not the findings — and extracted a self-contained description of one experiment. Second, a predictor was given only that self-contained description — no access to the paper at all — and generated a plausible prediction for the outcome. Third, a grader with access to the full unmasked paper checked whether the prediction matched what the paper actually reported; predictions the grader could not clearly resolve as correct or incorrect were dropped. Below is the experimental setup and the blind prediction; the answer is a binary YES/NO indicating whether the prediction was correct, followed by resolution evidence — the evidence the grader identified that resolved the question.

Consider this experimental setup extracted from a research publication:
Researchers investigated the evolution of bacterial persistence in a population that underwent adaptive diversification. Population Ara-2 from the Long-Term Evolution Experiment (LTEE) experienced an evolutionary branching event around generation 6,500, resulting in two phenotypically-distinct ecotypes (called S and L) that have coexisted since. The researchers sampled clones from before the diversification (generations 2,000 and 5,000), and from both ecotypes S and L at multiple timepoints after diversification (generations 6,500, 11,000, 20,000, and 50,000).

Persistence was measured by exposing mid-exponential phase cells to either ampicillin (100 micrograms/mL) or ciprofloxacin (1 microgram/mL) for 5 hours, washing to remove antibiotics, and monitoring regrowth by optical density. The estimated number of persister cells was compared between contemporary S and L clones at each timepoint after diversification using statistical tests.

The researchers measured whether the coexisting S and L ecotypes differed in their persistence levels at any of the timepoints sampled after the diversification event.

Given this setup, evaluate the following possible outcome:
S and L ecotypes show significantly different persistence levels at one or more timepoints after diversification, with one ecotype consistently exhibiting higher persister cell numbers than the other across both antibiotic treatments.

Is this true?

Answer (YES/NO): NO